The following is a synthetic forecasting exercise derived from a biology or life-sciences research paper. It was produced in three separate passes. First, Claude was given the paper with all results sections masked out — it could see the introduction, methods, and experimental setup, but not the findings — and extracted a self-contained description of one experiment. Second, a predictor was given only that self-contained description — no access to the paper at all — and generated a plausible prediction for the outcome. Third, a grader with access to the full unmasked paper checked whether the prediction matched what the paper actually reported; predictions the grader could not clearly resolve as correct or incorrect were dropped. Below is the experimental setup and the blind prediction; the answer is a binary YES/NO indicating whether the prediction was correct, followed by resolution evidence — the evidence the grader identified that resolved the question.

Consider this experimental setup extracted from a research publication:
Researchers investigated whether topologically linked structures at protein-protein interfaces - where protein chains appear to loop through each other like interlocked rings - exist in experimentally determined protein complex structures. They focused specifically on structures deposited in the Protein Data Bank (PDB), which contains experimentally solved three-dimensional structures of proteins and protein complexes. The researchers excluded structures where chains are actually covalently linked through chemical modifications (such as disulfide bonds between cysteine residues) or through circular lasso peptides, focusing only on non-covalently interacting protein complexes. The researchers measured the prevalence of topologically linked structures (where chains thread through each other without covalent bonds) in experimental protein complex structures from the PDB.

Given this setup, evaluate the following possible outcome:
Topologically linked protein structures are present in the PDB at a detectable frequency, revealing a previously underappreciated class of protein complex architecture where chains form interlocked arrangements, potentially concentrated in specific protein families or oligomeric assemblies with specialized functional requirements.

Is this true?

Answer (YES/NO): NO